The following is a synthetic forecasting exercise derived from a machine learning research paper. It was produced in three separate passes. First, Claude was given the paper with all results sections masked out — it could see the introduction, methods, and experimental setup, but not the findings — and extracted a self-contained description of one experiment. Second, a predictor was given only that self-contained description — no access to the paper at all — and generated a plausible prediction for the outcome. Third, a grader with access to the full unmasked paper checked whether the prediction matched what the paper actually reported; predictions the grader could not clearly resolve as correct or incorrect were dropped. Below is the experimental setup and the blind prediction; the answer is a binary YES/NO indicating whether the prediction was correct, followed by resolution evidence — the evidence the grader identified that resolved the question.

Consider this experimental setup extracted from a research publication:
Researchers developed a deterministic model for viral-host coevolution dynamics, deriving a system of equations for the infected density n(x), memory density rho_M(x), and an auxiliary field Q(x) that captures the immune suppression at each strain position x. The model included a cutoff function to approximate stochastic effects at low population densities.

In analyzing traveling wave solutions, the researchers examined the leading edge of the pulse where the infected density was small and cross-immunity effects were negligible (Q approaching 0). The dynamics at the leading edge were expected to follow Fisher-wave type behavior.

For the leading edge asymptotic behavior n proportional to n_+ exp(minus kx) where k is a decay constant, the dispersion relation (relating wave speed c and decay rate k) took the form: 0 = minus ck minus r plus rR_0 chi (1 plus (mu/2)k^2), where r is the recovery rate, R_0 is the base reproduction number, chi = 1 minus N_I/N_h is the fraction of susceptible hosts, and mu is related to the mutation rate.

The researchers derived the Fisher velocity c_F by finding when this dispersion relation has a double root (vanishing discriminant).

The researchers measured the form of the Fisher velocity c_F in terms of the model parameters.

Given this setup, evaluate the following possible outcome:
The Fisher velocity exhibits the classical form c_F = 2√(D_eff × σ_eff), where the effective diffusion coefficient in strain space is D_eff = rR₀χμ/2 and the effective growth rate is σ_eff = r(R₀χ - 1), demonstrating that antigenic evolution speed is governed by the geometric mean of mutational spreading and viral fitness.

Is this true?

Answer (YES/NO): YES